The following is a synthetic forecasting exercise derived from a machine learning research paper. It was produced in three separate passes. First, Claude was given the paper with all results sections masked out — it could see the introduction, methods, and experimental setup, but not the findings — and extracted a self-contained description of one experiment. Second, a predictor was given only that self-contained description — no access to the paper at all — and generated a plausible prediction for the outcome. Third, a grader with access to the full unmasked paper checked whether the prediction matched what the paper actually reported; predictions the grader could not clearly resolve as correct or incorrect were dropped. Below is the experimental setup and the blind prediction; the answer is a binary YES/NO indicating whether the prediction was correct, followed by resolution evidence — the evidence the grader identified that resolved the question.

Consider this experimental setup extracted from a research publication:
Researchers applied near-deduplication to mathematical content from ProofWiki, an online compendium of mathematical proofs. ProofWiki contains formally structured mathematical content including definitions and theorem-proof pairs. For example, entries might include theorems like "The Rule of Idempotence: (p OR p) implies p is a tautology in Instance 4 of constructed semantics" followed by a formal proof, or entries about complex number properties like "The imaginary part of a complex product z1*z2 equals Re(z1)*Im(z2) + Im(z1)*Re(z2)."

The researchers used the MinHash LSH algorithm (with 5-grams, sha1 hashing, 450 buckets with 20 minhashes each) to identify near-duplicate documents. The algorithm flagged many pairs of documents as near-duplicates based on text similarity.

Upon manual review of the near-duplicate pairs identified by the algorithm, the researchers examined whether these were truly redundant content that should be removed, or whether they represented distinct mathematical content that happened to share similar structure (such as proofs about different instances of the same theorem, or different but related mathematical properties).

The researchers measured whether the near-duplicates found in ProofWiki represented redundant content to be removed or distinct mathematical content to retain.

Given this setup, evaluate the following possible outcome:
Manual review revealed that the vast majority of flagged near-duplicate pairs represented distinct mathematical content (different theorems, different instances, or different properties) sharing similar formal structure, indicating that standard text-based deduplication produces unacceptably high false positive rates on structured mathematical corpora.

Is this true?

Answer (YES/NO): YES